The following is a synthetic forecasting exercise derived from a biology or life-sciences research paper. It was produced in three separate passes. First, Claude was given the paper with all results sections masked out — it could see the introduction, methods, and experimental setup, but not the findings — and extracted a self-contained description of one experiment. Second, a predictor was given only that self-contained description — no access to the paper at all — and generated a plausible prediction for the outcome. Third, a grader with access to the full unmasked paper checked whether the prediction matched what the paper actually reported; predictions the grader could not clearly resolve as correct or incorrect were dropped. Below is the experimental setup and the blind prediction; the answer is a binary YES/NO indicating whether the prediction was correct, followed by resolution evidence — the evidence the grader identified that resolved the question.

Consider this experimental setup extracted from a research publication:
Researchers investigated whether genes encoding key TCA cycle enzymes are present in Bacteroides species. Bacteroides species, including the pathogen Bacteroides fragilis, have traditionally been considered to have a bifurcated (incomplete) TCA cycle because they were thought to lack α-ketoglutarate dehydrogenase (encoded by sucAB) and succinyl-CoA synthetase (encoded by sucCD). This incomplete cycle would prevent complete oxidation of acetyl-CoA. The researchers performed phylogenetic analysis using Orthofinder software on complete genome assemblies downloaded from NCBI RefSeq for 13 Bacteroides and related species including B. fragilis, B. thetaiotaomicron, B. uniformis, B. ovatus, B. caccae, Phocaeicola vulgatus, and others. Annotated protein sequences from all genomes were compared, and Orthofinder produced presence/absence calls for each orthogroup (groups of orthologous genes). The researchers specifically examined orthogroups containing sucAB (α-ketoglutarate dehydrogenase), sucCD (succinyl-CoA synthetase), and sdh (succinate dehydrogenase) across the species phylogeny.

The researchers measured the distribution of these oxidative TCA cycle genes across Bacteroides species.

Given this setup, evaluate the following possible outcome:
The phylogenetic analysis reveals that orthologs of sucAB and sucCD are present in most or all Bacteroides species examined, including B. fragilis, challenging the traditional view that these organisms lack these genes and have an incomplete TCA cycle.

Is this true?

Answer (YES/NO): NO